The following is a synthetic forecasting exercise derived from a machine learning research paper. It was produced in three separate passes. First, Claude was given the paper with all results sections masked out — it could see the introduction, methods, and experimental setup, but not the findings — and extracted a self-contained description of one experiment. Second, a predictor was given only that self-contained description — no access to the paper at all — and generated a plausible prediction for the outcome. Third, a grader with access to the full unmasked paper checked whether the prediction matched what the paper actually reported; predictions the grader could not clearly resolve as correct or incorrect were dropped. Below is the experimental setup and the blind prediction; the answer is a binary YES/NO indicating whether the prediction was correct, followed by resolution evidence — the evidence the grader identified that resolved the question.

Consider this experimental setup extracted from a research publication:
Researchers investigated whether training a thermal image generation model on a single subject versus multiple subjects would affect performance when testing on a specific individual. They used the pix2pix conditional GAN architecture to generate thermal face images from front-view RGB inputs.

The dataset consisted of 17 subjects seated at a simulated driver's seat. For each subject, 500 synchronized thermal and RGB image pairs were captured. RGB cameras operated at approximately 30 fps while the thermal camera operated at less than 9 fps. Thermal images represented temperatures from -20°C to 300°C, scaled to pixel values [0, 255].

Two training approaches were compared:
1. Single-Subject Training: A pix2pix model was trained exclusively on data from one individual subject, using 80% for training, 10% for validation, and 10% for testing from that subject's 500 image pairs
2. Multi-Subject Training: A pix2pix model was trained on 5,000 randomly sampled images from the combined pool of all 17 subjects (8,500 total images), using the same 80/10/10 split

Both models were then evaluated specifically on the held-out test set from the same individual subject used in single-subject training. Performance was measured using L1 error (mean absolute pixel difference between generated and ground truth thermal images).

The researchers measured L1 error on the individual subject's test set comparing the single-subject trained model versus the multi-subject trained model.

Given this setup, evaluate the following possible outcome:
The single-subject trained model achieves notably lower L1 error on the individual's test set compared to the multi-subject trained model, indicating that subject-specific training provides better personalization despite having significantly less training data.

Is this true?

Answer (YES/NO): YES